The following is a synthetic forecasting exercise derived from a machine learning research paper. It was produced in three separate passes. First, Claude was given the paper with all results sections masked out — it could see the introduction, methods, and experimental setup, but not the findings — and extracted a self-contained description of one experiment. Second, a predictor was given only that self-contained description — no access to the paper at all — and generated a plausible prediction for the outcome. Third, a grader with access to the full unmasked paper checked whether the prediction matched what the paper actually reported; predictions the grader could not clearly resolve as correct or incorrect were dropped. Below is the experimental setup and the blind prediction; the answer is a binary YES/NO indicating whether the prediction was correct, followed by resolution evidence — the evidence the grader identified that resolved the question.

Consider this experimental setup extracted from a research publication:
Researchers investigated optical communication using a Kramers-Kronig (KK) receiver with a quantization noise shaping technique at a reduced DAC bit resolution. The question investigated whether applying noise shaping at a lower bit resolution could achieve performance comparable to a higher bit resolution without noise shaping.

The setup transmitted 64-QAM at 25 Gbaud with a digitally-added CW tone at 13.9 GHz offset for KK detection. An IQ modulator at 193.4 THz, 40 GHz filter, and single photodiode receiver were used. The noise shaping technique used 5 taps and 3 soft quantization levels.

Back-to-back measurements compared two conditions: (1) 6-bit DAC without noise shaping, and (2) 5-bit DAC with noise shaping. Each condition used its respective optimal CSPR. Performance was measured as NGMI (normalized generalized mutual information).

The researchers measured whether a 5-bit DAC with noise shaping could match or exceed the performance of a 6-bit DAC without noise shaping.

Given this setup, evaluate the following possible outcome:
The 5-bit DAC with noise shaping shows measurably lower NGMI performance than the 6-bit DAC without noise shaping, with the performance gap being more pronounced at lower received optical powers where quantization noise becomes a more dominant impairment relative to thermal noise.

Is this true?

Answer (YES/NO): NO